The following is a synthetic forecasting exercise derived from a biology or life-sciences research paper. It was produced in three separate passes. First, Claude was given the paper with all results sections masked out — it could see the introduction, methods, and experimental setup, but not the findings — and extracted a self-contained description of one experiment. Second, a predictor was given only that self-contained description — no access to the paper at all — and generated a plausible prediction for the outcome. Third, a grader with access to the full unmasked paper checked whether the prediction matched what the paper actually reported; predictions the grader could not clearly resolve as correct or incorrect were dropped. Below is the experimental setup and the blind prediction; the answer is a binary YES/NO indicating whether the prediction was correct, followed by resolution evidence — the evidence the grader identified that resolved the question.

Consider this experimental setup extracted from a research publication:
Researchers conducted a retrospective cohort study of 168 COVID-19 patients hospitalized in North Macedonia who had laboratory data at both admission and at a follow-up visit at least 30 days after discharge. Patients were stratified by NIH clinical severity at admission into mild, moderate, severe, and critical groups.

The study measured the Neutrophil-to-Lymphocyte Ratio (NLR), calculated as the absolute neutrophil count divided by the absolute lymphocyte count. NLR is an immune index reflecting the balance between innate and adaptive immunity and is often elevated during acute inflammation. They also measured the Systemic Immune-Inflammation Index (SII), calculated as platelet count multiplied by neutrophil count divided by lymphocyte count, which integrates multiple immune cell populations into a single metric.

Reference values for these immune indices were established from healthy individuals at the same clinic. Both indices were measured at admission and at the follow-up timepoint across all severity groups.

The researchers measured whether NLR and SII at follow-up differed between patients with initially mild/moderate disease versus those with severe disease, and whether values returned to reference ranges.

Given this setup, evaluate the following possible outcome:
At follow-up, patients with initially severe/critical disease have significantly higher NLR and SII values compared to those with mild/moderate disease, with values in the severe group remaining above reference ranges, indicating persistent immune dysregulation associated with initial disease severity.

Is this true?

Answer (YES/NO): YES